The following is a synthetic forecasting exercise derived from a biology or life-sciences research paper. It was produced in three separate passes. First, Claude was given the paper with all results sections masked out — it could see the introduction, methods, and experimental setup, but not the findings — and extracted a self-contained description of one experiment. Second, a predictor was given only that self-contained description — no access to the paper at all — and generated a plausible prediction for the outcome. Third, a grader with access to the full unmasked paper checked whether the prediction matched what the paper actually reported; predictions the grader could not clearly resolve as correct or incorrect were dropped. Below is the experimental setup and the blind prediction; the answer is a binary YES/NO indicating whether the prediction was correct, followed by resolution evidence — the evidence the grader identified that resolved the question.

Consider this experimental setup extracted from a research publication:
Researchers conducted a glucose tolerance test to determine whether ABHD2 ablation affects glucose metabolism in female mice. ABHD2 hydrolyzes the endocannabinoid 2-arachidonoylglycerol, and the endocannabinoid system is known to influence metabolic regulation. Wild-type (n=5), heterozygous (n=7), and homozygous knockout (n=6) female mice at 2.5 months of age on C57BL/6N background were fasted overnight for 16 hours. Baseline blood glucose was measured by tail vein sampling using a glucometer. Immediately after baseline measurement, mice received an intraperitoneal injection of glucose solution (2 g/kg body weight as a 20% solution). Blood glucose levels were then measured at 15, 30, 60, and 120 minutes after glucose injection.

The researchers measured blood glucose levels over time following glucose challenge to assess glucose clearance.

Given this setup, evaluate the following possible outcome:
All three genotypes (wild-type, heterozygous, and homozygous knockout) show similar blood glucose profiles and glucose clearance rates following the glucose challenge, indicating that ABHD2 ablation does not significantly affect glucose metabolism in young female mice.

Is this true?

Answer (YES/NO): YES